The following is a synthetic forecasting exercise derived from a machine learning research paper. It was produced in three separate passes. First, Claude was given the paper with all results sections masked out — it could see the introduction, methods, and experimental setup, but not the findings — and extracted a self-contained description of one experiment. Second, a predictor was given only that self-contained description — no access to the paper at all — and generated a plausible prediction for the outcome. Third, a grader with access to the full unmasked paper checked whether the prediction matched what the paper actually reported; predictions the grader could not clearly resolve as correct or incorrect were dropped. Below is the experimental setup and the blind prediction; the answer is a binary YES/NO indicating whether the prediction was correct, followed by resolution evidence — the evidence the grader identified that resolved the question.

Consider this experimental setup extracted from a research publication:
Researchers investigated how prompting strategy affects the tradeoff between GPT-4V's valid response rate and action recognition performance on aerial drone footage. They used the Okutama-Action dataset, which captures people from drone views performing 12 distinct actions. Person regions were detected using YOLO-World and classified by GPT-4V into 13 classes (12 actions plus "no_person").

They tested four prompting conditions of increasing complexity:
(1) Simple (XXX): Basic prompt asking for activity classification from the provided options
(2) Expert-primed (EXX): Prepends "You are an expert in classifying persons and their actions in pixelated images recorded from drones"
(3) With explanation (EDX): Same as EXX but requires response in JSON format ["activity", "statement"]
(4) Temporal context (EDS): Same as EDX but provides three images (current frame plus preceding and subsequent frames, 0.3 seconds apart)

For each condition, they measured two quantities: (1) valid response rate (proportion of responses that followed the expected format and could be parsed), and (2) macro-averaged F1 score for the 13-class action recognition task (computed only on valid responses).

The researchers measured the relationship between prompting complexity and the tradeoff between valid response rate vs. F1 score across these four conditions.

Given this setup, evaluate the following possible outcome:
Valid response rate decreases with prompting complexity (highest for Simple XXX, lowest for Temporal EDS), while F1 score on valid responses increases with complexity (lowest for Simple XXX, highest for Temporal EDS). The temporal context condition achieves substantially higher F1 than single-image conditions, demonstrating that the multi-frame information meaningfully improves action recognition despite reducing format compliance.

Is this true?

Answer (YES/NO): NO